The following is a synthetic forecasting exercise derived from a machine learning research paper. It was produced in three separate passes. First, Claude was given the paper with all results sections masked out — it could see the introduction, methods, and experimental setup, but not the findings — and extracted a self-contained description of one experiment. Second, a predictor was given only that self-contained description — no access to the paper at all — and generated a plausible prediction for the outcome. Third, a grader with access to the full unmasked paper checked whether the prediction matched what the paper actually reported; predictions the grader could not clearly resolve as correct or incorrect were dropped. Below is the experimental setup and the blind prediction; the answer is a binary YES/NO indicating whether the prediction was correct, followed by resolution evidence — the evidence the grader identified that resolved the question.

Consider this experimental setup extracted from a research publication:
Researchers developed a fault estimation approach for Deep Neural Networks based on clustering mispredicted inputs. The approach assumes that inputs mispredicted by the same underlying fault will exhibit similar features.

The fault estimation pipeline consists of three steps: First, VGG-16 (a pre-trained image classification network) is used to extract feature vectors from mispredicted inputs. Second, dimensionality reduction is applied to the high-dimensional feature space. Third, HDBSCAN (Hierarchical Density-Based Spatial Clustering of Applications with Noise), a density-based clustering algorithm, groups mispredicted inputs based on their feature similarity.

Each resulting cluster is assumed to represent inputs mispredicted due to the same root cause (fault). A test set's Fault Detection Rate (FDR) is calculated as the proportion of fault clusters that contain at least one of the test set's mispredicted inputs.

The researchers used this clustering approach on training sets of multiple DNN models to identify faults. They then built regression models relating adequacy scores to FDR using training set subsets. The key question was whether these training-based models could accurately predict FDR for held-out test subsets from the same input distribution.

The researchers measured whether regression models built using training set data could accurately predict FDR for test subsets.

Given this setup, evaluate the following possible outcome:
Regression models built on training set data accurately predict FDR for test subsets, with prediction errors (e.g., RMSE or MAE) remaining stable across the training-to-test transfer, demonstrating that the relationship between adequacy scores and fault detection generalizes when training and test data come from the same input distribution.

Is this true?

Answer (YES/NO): NO